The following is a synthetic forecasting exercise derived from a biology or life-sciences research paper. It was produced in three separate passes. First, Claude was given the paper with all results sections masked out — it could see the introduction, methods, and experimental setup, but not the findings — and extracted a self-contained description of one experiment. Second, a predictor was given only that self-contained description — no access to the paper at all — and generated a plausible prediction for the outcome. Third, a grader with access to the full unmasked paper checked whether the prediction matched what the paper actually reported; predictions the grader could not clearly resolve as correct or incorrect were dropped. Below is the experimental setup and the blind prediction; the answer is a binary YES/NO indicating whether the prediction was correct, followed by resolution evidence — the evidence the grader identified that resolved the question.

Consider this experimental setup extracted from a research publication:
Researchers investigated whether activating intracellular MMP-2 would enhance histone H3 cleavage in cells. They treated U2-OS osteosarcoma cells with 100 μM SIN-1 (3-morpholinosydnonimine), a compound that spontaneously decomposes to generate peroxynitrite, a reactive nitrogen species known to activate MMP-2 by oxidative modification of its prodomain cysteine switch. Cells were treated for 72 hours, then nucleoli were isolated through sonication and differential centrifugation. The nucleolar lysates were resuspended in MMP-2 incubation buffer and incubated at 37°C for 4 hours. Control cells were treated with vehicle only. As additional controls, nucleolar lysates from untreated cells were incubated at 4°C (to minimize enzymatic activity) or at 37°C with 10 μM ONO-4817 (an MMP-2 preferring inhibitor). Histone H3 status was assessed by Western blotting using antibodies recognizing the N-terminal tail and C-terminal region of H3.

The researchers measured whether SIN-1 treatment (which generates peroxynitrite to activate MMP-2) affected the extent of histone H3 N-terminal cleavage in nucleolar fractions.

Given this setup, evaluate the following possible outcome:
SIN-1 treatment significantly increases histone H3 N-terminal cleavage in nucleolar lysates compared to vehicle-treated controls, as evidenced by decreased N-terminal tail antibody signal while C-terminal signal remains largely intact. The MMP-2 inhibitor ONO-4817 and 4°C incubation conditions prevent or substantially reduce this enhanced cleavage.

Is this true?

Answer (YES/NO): YES